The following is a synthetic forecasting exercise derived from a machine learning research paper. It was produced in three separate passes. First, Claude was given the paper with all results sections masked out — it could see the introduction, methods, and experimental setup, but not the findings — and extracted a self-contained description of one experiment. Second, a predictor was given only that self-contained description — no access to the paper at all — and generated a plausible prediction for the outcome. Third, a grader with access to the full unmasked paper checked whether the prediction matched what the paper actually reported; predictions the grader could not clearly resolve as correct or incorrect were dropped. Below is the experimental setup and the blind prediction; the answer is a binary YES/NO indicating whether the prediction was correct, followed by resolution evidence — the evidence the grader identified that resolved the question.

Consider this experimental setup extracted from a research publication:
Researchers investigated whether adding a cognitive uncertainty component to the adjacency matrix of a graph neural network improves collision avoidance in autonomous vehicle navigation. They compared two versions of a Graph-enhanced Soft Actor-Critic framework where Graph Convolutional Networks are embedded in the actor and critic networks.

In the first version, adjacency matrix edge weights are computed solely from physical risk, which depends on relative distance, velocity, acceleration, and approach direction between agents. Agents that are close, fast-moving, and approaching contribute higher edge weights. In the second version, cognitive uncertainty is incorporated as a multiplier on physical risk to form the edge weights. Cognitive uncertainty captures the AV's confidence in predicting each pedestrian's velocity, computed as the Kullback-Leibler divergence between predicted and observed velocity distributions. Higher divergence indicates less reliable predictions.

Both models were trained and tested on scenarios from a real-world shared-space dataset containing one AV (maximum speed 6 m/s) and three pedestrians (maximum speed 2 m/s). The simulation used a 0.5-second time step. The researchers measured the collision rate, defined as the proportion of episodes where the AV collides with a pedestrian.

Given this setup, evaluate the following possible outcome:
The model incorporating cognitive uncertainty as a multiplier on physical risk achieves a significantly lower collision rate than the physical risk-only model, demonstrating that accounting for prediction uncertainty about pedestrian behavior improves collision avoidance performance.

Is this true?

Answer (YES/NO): YES